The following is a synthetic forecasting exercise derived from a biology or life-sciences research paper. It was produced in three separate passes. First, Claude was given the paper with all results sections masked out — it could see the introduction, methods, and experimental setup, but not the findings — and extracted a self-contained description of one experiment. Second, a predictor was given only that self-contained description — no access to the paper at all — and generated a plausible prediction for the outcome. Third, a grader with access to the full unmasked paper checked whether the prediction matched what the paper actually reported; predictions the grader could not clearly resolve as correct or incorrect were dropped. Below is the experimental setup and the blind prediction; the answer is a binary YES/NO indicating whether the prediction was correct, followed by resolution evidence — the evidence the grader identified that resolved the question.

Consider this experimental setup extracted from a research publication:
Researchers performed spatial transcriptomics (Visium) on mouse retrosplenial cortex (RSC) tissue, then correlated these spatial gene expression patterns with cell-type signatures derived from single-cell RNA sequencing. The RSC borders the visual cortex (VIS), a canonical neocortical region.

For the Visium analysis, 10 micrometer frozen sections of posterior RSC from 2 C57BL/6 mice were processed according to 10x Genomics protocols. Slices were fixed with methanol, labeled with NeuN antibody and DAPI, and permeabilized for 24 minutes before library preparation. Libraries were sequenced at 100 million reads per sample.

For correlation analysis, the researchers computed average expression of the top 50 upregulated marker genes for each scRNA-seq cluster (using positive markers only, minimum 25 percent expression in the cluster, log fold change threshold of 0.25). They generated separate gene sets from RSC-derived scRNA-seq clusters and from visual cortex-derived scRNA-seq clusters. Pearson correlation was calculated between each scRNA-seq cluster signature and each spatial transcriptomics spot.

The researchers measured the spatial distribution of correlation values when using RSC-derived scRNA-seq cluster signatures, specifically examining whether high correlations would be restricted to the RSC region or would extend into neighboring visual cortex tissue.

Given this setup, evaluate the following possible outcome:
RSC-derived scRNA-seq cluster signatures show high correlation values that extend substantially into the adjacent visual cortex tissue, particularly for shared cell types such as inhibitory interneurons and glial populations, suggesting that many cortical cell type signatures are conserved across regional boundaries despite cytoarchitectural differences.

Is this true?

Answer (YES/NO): NO